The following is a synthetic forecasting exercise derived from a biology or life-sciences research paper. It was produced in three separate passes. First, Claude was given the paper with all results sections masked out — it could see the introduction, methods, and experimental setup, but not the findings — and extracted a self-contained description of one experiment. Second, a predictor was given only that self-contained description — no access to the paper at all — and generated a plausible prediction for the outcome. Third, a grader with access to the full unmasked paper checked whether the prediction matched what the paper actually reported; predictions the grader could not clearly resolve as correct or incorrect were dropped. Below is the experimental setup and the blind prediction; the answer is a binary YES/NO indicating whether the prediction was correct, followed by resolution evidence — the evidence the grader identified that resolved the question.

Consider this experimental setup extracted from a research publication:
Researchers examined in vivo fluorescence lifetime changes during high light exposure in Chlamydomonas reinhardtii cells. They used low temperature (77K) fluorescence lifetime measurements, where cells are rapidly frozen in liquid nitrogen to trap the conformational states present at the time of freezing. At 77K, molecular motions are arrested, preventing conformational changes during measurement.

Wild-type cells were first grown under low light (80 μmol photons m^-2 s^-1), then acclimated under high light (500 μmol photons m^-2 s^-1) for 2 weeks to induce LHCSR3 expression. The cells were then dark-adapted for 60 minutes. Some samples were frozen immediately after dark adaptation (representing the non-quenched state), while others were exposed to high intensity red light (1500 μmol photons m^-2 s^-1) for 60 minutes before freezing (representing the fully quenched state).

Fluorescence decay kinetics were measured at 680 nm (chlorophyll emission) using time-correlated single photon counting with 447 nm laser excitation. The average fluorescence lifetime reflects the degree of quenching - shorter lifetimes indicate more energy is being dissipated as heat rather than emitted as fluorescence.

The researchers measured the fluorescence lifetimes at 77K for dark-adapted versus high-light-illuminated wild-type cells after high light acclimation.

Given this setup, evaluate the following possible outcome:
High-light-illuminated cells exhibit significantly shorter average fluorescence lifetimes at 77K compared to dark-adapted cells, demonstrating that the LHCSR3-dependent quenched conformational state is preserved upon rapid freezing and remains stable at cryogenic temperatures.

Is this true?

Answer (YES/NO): YES